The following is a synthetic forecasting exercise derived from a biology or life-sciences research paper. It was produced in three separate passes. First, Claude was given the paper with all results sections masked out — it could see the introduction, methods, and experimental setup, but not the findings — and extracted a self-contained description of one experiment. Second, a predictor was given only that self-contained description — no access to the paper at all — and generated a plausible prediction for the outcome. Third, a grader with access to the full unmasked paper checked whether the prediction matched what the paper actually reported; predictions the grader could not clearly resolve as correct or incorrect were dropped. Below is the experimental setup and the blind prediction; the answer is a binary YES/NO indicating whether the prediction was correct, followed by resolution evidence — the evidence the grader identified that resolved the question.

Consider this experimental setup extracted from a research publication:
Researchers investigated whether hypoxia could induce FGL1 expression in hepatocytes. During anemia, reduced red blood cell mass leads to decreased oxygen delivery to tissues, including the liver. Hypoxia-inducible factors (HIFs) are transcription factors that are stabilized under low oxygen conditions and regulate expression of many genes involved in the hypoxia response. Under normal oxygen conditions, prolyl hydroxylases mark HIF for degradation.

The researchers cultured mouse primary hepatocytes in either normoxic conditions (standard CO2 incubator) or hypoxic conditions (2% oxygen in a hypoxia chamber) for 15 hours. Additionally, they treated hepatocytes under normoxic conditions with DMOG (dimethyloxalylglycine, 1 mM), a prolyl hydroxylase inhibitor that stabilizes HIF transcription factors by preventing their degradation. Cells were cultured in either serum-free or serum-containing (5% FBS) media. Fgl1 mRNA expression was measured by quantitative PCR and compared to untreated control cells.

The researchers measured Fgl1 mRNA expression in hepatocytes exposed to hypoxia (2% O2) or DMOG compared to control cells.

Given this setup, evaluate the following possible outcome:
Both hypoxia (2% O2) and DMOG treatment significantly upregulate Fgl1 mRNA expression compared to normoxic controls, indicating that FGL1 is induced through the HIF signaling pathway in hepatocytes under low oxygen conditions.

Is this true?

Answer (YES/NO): YES